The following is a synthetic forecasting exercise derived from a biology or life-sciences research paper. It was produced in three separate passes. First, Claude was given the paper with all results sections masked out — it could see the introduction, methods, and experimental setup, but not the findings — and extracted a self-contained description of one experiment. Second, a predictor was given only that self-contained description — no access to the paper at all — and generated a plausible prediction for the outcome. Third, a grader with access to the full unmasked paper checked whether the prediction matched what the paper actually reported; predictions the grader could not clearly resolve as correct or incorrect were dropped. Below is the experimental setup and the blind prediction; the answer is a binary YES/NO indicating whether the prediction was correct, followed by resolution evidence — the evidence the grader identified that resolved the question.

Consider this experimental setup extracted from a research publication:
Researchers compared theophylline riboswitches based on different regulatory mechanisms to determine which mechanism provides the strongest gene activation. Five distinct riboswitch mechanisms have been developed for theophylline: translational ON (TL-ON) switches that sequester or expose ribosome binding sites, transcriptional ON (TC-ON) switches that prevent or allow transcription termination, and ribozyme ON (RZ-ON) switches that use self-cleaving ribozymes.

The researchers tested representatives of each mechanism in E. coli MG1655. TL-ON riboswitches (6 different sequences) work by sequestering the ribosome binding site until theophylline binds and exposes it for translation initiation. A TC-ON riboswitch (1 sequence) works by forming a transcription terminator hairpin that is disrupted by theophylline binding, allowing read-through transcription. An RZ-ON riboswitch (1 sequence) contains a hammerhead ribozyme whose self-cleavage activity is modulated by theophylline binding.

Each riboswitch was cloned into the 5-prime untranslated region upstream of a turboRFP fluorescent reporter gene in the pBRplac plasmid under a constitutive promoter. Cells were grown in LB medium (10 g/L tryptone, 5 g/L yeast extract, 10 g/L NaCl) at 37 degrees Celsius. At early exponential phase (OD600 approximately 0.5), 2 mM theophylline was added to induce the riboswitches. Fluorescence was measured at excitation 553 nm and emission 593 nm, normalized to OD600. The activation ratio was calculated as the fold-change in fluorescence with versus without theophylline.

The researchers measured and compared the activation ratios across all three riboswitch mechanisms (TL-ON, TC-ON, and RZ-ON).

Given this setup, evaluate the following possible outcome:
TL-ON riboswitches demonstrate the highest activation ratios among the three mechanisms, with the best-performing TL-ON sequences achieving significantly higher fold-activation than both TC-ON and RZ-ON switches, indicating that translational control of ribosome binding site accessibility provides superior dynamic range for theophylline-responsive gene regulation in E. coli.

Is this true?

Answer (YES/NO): YES